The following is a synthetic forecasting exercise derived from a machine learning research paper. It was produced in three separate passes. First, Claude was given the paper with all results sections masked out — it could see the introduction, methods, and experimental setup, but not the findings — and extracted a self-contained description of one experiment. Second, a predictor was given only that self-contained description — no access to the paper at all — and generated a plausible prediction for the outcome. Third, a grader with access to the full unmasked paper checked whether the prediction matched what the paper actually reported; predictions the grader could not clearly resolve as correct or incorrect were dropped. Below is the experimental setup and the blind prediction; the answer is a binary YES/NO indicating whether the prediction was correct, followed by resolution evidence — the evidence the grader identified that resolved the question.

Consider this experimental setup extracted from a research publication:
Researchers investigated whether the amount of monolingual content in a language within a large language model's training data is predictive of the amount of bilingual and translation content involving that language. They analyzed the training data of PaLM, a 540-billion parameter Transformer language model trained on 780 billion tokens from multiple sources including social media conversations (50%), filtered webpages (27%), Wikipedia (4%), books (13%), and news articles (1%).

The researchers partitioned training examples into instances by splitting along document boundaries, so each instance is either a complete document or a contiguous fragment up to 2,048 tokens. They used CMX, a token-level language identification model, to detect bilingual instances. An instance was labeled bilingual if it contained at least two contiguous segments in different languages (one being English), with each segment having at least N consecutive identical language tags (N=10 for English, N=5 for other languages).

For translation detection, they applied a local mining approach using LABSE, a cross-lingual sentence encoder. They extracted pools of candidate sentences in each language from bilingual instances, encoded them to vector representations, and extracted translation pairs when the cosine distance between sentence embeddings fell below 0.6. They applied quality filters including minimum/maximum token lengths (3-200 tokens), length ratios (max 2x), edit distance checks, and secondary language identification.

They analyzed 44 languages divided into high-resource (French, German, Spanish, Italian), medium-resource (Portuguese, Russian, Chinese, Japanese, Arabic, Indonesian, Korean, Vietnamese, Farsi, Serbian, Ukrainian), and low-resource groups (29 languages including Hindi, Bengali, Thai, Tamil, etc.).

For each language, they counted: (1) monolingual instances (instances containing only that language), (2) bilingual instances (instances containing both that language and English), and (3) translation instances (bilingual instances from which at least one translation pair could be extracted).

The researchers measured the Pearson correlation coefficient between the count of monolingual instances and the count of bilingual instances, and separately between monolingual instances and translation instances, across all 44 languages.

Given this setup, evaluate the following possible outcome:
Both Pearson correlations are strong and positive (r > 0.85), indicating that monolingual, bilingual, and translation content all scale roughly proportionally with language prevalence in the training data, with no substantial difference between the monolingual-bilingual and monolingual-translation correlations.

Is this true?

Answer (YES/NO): YES